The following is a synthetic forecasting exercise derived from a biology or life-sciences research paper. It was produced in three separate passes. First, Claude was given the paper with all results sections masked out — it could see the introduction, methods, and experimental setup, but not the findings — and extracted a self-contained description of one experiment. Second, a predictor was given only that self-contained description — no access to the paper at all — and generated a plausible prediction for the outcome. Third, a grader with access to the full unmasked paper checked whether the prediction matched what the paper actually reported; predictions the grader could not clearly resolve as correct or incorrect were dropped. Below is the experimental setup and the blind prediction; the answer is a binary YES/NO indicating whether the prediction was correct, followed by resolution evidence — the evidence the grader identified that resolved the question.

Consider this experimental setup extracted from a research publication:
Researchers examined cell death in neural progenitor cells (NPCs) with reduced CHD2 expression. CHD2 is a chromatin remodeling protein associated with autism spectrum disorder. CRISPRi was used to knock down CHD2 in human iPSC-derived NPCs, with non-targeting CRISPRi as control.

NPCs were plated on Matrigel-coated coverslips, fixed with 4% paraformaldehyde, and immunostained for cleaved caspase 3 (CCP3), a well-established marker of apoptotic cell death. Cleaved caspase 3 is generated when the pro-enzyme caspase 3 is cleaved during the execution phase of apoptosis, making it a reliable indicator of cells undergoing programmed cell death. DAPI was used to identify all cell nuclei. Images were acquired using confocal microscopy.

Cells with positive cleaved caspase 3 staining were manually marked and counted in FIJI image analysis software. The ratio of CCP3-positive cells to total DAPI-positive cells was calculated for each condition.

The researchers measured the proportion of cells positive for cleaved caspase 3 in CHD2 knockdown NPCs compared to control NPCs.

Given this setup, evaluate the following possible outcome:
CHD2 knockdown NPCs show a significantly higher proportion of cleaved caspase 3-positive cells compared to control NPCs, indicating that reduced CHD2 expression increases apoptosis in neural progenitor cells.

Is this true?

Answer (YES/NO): YES